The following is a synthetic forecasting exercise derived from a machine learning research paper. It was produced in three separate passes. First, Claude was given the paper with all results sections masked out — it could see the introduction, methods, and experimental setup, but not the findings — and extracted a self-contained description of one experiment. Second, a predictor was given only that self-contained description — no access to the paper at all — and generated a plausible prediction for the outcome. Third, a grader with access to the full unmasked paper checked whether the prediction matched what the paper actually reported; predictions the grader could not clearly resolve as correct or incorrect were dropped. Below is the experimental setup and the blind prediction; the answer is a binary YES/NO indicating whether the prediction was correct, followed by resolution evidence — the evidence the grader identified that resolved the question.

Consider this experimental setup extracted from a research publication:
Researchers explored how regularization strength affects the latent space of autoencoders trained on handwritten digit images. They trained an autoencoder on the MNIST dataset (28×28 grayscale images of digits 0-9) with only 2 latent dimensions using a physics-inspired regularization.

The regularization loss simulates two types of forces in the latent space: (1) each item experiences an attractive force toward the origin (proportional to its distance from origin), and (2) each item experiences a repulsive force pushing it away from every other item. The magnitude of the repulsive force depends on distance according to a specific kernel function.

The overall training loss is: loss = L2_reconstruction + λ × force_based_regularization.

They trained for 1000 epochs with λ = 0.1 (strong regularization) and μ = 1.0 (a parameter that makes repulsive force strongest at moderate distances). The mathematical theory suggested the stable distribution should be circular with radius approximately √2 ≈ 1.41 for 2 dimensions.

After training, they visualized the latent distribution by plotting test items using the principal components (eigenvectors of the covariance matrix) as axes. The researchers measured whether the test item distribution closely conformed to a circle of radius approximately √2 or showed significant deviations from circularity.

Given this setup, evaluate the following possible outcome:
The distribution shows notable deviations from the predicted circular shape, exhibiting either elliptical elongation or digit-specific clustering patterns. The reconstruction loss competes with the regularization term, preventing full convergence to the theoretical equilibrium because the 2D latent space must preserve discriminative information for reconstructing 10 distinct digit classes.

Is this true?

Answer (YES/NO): NO